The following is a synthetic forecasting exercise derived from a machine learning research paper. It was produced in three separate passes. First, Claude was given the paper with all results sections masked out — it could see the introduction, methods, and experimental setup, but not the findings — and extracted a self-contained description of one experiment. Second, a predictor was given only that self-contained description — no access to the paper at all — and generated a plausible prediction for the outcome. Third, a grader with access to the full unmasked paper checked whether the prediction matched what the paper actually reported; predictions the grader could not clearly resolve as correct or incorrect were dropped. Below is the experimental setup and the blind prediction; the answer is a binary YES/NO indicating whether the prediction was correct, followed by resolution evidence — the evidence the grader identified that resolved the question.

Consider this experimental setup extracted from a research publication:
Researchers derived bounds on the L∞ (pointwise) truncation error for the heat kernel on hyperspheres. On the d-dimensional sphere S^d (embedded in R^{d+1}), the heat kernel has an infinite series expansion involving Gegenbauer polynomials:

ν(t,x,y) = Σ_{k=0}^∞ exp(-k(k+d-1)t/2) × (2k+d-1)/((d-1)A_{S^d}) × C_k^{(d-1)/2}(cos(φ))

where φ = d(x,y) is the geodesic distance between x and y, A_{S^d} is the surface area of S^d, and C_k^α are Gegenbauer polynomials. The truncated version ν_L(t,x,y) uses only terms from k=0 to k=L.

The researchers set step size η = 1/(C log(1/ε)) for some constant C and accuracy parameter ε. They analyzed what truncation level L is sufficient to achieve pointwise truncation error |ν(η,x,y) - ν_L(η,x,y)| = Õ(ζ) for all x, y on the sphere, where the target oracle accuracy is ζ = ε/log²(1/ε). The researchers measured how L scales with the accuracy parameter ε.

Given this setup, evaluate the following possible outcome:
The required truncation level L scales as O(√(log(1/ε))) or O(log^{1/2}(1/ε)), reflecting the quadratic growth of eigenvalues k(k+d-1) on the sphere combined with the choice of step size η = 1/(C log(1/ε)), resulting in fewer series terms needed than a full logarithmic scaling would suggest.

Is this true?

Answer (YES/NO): NO